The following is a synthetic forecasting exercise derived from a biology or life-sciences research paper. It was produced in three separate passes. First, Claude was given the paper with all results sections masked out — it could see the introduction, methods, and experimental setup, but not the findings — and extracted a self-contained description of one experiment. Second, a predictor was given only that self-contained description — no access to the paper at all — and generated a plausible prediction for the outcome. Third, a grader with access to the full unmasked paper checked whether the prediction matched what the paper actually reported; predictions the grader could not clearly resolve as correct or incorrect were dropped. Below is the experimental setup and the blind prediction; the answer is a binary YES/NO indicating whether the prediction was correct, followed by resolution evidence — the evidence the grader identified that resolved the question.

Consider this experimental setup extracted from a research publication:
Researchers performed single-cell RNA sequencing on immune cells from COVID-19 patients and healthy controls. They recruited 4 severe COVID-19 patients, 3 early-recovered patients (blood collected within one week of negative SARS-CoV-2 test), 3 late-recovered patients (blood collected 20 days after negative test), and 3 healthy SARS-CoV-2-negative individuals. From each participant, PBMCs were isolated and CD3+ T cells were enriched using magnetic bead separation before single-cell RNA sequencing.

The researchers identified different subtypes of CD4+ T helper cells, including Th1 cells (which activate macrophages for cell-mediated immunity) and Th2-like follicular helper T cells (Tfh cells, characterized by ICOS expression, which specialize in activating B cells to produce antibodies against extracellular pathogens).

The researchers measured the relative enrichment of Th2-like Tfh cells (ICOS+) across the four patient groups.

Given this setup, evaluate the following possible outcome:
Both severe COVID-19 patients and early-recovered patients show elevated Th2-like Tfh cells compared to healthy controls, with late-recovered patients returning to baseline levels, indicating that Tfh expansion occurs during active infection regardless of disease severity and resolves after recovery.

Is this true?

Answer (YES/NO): NO